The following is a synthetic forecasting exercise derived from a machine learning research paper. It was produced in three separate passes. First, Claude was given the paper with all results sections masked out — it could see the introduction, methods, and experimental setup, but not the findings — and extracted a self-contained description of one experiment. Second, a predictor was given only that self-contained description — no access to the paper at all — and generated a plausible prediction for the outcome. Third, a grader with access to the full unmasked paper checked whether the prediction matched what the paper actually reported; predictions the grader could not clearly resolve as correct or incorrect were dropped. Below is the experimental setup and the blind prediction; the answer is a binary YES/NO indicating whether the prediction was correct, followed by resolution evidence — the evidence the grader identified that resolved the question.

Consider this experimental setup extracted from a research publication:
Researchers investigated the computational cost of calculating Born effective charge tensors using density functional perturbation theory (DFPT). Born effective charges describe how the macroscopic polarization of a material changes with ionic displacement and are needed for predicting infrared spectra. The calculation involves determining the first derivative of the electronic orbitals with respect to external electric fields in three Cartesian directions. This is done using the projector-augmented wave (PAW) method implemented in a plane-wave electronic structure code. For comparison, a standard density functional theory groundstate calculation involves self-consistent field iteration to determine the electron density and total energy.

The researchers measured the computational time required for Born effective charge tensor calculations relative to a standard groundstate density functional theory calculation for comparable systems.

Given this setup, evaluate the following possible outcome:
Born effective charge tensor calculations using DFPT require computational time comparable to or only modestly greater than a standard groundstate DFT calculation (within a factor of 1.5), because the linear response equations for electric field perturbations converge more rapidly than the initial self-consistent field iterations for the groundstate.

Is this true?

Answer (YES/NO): NO